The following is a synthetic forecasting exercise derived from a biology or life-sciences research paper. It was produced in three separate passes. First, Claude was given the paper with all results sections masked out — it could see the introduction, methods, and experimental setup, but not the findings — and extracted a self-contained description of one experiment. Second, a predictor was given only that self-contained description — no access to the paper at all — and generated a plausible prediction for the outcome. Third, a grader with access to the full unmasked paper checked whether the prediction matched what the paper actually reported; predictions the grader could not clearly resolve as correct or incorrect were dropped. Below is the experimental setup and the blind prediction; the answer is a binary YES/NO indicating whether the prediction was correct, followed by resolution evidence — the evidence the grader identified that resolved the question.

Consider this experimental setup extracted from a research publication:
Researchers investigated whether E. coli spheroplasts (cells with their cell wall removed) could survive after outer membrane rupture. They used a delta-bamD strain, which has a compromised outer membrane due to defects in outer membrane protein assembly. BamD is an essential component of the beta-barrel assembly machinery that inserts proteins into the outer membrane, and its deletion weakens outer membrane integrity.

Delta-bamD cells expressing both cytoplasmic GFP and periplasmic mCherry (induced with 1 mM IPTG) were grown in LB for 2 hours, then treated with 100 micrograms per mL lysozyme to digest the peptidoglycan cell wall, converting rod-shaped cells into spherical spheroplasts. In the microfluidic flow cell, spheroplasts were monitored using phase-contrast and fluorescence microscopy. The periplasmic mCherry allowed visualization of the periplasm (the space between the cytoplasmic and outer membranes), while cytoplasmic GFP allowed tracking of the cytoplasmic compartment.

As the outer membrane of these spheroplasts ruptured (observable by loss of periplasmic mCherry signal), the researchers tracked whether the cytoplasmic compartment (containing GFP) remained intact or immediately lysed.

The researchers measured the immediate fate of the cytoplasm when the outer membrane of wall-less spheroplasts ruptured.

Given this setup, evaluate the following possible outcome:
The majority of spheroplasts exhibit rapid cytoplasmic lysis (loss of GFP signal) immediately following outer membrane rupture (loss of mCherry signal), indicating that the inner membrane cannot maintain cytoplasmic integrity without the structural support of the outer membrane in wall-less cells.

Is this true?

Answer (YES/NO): NO